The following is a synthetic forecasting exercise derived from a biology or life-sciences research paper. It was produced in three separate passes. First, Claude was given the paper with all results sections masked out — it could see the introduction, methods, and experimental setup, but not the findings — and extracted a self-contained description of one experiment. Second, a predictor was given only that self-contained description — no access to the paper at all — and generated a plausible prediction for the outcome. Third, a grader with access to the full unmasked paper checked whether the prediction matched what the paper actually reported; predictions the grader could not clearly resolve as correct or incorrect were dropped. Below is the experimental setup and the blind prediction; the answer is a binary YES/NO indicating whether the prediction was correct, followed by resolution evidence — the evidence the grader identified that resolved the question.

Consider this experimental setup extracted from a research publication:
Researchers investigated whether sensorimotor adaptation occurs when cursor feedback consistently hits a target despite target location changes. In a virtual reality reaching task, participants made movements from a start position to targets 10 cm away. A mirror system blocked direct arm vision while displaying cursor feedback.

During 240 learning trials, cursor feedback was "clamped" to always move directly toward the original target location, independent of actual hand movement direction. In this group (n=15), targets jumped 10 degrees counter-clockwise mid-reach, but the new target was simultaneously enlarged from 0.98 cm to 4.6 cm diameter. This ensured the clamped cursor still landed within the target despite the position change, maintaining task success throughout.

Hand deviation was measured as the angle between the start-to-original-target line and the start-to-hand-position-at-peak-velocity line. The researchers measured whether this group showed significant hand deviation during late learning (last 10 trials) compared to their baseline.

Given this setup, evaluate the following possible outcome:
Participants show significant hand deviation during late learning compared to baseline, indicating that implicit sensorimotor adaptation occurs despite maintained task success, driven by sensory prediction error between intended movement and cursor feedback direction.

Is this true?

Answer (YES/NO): NO